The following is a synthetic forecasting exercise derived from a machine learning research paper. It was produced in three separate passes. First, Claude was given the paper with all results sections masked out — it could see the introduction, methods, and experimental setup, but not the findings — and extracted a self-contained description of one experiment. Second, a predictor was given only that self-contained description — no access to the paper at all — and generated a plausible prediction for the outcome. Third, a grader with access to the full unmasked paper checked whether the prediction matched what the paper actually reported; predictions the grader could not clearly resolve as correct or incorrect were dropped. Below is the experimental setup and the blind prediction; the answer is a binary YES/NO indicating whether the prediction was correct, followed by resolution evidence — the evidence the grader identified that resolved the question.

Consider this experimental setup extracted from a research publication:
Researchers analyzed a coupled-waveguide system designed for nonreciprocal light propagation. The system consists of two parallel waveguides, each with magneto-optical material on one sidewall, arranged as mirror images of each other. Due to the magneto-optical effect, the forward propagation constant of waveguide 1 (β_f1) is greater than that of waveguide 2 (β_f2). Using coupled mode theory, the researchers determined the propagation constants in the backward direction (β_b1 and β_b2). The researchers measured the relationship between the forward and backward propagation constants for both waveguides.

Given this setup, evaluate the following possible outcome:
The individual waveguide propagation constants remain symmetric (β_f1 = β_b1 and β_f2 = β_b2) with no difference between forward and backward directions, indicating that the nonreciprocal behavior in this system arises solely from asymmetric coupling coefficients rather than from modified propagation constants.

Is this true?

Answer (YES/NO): NO